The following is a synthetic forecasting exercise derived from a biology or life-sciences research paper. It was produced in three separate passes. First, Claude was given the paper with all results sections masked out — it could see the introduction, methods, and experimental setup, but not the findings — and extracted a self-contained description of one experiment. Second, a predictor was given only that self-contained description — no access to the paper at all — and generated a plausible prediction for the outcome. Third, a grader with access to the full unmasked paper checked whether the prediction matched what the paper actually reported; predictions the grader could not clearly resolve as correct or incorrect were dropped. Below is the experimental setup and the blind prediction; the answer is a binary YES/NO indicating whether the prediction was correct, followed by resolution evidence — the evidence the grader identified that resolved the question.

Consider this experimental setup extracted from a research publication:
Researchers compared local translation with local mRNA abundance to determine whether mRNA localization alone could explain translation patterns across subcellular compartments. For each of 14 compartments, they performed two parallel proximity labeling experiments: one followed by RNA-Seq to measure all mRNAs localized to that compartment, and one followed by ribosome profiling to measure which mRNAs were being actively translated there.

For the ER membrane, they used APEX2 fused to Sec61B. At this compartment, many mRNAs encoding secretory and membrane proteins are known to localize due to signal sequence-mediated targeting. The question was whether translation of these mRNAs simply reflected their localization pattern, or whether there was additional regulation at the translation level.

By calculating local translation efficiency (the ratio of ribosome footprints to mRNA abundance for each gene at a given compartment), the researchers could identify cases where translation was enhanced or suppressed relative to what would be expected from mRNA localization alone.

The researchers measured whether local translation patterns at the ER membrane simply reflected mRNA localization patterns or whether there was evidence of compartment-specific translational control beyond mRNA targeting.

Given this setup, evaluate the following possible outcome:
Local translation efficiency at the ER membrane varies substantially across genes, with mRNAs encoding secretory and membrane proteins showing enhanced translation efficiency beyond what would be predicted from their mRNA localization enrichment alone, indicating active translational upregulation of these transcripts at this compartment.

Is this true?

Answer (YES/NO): NO